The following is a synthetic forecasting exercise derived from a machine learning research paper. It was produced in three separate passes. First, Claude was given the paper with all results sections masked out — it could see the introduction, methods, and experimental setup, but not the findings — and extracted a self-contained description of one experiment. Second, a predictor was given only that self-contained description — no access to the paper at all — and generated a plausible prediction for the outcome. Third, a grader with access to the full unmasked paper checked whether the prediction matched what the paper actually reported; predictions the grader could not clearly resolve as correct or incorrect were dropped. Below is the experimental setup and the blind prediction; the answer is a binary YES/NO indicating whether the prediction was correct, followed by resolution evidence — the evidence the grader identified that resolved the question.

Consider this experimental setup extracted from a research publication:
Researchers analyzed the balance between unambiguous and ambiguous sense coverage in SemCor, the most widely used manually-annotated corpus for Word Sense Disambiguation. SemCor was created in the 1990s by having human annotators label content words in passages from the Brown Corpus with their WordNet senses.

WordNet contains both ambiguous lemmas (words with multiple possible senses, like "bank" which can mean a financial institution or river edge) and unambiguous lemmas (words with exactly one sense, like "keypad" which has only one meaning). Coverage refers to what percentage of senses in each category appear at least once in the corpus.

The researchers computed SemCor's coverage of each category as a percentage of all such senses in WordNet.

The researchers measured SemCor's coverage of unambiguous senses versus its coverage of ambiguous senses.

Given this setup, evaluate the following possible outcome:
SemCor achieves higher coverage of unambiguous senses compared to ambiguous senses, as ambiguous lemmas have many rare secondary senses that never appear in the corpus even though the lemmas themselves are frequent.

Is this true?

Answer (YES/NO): NO